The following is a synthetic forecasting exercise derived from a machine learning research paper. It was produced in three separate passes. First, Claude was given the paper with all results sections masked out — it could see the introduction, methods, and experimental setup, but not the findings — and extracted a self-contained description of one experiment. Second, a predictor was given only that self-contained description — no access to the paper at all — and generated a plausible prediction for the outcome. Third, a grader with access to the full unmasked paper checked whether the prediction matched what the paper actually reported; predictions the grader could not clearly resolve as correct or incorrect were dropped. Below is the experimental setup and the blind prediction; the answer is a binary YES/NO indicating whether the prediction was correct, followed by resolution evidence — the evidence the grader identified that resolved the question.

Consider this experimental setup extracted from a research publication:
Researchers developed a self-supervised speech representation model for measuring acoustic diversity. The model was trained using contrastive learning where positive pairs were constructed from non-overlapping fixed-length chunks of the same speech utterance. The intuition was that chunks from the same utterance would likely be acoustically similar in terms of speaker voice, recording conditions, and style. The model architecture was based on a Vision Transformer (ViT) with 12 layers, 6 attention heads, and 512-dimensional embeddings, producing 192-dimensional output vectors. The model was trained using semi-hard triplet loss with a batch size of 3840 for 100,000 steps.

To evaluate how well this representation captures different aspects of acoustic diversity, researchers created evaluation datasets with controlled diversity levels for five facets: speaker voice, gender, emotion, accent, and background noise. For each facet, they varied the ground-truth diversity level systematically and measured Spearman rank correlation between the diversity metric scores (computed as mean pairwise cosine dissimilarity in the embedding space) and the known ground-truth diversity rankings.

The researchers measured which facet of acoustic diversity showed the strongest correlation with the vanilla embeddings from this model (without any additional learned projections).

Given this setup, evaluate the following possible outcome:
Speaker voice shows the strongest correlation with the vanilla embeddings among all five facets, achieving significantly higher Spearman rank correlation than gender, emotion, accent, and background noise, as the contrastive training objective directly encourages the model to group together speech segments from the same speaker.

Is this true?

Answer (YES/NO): YES